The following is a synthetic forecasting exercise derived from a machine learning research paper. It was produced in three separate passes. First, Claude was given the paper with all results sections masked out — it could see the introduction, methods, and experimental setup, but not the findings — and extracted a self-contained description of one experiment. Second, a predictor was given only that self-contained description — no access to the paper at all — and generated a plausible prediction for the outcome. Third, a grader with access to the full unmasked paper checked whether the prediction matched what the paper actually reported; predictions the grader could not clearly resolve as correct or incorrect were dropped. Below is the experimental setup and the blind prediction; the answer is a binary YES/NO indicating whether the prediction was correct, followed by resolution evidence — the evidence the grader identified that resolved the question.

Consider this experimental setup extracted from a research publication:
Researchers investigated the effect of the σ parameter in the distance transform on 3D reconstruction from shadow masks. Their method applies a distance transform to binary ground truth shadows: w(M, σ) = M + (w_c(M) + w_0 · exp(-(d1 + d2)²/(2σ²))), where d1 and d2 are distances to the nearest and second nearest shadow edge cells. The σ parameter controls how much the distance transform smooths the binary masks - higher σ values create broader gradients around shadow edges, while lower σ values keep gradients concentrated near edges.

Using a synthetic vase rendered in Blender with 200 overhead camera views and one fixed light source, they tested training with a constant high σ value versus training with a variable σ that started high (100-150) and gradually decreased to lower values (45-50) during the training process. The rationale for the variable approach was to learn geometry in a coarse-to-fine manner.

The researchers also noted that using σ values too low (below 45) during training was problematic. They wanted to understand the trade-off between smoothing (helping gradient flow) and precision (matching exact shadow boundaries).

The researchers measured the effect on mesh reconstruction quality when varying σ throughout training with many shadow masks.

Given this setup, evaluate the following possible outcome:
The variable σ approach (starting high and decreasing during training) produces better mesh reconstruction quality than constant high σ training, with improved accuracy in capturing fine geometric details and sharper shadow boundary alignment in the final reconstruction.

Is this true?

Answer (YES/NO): NO